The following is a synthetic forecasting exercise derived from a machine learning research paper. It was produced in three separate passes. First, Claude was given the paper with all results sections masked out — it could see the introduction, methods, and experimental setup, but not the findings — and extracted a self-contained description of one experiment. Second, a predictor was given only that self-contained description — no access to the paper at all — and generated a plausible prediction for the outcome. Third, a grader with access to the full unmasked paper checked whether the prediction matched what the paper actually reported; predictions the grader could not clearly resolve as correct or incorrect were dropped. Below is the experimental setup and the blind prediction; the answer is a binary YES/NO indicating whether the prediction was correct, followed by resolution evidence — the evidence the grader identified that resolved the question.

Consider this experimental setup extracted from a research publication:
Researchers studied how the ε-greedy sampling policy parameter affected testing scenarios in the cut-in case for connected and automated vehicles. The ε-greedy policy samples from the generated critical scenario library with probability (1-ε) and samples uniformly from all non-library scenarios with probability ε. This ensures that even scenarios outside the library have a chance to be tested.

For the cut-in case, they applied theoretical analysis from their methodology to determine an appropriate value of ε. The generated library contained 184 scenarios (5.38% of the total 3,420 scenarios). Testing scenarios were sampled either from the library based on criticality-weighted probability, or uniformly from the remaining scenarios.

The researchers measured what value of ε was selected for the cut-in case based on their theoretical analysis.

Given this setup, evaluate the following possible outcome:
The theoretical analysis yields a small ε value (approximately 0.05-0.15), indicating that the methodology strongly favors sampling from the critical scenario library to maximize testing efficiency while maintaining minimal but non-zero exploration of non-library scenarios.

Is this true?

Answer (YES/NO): YES